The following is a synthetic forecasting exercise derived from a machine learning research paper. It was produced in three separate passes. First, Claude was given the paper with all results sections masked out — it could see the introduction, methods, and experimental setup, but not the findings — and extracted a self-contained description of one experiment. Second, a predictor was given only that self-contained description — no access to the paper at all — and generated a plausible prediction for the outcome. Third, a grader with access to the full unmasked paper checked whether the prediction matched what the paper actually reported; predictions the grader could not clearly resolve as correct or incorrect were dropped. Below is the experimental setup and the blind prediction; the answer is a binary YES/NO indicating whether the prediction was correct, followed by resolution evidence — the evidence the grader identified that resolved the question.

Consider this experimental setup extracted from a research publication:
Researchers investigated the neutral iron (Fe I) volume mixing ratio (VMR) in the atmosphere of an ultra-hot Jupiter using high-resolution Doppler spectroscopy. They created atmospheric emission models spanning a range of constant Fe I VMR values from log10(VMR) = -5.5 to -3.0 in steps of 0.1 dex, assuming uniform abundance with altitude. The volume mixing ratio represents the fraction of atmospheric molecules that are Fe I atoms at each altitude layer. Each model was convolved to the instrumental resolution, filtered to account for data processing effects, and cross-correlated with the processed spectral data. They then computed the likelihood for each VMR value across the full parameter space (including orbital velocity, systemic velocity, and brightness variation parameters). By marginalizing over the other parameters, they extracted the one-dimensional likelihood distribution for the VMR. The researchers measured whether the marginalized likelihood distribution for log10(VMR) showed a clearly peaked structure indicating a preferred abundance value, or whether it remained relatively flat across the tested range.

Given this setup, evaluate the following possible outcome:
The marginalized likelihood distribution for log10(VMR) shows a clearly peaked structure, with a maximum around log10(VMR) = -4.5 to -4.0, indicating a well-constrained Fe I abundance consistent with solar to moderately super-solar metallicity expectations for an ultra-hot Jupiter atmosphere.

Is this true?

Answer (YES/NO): NO